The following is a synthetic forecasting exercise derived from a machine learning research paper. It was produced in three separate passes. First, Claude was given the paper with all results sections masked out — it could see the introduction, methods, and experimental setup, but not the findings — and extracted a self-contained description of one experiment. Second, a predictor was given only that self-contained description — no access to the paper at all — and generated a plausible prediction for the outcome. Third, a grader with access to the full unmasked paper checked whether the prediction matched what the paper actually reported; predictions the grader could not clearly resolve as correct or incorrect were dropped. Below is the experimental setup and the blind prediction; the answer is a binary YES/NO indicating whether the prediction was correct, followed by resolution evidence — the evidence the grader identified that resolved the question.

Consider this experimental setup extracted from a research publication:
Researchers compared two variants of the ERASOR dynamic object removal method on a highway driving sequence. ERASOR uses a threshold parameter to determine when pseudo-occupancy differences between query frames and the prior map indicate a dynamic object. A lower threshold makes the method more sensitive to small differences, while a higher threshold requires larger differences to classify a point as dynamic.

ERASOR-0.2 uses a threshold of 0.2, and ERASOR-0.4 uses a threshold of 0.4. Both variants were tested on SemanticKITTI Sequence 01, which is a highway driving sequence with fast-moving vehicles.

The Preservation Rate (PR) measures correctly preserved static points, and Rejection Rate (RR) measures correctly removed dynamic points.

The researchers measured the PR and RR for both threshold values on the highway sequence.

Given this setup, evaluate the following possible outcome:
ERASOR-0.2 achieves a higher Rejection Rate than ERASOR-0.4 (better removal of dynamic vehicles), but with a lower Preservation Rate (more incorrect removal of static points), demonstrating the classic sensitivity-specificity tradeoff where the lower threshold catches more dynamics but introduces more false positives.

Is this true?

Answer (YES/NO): NO